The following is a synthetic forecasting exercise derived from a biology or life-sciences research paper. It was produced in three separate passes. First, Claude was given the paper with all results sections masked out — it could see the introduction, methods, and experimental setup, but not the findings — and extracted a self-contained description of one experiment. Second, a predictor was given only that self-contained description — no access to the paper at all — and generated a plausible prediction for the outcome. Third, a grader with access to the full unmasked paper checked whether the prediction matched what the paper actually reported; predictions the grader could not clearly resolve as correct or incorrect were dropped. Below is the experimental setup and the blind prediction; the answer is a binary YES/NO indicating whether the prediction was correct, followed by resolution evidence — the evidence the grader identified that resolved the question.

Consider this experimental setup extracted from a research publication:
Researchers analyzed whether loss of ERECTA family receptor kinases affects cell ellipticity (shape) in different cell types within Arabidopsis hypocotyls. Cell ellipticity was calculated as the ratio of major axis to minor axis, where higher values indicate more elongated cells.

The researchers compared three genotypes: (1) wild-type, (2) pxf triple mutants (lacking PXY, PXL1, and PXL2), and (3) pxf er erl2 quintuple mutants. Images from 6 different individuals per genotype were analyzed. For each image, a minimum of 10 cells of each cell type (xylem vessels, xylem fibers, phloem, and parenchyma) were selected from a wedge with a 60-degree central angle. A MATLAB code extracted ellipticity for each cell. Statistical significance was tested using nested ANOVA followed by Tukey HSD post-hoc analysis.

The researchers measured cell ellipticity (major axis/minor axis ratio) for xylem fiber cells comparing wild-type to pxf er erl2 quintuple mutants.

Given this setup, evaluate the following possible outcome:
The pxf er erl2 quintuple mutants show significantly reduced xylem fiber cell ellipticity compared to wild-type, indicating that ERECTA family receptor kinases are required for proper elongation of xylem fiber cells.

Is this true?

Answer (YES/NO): NO